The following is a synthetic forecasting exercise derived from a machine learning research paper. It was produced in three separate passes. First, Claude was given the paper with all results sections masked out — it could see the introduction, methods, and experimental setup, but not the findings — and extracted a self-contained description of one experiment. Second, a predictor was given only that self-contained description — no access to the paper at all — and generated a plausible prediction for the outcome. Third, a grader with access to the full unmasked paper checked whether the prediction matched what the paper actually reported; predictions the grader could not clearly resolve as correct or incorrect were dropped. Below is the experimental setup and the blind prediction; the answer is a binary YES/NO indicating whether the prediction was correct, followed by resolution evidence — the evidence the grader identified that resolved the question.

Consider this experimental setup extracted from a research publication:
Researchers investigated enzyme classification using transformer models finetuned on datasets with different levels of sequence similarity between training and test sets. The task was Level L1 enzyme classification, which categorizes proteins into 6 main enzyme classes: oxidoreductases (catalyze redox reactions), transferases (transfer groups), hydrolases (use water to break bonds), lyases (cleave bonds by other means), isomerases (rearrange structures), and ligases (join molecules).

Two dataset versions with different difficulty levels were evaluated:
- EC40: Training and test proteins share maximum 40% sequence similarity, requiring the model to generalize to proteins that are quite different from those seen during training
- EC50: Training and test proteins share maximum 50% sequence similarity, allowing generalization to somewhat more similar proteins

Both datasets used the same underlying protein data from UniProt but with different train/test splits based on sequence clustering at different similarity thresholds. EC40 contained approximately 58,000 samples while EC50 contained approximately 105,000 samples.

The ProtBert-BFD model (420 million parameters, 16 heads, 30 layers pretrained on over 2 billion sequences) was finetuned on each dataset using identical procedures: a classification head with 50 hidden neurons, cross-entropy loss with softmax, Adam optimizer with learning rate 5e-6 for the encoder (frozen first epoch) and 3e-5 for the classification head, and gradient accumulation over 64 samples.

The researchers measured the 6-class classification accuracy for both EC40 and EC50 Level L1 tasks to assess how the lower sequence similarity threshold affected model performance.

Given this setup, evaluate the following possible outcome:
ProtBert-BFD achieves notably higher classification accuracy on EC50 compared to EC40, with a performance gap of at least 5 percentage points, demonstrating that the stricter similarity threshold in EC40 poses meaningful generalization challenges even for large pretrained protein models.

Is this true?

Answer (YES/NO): NO